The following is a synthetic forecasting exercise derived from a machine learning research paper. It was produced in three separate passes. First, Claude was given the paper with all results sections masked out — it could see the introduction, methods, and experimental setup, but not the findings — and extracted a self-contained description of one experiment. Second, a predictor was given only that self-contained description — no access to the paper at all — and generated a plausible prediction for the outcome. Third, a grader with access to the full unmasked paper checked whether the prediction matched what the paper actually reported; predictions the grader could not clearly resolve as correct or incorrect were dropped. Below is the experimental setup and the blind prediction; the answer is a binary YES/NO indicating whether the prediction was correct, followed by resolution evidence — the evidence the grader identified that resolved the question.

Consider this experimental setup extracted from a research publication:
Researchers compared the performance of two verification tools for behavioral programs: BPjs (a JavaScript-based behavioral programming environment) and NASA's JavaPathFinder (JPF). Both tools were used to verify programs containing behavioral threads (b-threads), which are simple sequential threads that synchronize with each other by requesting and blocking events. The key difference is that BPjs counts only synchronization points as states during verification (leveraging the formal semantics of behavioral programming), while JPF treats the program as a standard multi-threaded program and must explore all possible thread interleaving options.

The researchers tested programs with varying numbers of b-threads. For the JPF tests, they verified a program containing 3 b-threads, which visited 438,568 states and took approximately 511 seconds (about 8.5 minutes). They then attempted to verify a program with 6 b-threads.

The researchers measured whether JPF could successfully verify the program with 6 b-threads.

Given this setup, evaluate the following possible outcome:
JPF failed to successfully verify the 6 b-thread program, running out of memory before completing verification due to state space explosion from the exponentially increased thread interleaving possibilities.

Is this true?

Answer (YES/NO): YES